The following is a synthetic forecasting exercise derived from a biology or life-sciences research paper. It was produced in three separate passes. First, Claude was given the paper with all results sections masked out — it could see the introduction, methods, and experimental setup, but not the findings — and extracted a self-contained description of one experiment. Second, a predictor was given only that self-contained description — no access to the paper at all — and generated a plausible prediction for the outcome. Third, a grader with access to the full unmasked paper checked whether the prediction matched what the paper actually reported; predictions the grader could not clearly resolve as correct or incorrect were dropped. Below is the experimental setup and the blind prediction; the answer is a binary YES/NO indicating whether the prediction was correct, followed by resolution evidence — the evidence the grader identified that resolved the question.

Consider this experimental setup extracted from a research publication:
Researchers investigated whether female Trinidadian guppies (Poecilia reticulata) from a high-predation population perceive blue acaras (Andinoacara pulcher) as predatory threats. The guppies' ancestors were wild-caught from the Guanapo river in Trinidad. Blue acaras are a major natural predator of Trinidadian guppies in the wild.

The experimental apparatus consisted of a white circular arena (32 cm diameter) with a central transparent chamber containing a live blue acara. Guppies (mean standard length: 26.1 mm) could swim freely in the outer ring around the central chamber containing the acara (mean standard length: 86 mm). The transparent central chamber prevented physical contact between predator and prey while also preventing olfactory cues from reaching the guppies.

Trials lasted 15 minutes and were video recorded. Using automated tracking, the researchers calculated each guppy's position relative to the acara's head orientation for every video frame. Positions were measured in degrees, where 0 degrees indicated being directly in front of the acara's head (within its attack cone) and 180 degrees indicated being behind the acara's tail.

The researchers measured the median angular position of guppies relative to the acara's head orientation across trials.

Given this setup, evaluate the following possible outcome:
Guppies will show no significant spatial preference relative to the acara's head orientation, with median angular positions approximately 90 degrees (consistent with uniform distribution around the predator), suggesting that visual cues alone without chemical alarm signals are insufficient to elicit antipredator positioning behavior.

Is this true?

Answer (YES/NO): NO